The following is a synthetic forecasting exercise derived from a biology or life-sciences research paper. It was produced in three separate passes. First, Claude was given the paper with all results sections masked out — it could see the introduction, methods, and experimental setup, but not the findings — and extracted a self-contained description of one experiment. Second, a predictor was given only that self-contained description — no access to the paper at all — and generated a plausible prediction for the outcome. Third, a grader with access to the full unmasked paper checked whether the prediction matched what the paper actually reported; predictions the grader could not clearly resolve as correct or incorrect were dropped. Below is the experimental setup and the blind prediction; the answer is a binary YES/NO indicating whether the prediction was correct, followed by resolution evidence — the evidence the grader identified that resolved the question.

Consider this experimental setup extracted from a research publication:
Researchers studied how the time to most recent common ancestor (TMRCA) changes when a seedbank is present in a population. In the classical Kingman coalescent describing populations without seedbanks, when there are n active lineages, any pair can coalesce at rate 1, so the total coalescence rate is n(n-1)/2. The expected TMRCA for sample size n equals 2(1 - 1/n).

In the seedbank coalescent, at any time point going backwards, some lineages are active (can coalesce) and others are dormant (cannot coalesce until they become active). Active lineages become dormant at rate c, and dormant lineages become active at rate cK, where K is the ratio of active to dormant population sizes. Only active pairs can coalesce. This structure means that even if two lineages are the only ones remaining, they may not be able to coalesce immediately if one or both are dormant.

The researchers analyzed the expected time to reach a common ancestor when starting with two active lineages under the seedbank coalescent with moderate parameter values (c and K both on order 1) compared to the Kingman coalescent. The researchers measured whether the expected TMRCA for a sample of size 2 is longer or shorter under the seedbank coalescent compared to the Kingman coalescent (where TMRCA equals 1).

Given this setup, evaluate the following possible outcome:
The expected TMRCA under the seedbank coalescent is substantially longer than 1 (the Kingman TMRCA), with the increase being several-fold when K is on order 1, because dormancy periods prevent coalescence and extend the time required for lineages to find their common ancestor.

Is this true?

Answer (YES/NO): YES